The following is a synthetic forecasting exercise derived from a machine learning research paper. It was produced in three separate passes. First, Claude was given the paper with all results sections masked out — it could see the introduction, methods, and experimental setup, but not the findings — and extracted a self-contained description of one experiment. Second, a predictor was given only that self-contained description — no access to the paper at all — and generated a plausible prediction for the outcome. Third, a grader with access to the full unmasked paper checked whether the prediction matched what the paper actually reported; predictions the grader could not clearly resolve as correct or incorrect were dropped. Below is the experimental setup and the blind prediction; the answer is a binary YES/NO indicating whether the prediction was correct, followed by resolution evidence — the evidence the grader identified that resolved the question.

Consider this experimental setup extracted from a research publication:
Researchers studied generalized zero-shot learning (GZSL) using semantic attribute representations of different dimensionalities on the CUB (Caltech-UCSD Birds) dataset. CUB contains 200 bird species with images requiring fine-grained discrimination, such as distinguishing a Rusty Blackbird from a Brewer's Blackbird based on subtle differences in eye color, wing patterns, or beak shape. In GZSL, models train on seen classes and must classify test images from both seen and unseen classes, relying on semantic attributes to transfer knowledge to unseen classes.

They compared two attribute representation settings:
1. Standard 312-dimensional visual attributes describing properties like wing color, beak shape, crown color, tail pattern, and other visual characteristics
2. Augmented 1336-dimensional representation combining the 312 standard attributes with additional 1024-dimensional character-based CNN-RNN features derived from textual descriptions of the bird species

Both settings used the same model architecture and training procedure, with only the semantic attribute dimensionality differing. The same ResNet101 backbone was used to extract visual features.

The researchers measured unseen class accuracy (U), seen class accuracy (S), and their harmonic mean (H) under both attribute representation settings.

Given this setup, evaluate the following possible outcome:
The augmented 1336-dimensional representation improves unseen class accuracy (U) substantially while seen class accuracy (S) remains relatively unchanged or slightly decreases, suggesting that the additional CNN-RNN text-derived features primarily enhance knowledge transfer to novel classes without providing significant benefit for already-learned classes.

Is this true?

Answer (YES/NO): YES